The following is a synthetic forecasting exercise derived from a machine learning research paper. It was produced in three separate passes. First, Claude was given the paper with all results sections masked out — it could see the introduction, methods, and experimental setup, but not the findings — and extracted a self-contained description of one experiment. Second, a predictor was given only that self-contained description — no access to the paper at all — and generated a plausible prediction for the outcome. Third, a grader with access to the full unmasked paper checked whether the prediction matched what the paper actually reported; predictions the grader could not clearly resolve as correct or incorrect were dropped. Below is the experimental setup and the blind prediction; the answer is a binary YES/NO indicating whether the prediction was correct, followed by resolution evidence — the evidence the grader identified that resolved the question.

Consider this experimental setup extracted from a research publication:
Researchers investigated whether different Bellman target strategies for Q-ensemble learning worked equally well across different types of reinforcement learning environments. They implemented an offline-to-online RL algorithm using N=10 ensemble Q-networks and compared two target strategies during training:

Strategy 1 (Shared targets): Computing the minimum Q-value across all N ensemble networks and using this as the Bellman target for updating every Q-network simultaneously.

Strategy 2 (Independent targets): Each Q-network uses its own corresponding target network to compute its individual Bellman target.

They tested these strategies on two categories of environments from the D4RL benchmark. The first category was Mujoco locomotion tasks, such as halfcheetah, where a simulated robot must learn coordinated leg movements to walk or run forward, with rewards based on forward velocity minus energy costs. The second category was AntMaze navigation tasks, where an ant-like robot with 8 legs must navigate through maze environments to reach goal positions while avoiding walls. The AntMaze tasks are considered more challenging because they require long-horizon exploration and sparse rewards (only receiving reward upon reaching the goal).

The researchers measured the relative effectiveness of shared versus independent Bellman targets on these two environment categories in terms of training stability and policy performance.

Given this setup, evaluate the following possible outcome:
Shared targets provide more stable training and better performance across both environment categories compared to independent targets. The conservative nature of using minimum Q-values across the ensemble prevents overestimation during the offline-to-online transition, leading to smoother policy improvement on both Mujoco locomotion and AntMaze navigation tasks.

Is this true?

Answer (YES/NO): NO